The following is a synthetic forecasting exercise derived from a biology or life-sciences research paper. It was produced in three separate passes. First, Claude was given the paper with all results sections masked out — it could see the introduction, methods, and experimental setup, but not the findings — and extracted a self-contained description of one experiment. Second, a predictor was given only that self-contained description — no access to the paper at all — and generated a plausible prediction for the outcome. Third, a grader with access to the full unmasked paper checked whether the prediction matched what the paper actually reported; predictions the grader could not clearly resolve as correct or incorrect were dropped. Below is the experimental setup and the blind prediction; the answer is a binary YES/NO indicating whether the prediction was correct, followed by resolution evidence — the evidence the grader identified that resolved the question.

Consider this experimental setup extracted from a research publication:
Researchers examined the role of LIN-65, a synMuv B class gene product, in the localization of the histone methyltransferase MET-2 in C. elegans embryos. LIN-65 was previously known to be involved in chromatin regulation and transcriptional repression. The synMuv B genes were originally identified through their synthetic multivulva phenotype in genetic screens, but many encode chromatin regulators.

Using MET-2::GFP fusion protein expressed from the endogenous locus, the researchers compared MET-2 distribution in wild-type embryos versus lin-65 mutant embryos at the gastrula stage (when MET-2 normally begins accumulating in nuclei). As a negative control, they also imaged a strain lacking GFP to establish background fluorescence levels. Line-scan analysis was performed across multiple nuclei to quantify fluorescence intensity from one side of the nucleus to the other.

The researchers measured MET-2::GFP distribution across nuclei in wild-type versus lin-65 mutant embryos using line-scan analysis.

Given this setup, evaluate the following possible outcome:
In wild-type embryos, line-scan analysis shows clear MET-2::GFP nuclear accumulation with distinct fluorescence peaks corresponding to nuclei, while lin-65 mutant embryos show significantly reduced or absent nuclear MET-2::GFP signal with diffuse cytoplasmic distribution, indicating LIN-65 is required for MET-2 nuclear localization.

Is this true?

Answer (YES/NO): YES